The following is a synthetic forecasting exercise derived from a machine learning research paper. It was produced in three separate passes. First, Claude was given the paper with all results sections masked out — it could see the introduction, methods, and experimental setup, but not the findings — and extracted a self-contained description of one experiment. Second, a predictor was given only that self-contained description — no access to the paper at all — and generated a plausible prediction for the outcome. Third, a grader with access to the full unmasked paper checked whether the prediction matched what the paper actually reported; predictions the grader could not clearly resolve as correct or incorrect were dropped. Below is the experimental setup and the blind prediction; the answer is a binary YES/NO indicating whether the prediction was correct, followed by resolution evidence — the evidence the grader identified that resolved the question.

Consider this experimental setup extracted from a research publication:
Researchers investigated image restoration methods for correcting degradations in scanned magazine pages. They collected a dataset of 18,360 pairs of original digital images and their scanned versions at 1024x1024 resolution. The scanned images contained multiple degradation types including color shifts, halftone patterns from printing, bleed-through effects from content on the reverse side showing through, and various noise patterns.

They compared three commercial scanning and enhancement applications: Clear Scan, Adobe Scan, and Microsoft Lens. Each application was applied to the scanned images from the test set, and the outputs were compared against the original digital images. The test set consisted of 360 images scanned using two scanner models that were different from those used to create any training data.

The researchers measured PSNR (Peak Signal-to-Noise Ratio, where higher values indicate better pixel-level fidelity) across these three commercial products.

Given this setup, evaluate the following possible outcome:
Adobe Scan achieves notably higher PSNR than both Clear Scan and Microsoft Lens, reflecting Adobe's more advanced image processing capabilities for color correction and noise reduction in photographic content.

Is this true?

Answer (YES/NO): NO